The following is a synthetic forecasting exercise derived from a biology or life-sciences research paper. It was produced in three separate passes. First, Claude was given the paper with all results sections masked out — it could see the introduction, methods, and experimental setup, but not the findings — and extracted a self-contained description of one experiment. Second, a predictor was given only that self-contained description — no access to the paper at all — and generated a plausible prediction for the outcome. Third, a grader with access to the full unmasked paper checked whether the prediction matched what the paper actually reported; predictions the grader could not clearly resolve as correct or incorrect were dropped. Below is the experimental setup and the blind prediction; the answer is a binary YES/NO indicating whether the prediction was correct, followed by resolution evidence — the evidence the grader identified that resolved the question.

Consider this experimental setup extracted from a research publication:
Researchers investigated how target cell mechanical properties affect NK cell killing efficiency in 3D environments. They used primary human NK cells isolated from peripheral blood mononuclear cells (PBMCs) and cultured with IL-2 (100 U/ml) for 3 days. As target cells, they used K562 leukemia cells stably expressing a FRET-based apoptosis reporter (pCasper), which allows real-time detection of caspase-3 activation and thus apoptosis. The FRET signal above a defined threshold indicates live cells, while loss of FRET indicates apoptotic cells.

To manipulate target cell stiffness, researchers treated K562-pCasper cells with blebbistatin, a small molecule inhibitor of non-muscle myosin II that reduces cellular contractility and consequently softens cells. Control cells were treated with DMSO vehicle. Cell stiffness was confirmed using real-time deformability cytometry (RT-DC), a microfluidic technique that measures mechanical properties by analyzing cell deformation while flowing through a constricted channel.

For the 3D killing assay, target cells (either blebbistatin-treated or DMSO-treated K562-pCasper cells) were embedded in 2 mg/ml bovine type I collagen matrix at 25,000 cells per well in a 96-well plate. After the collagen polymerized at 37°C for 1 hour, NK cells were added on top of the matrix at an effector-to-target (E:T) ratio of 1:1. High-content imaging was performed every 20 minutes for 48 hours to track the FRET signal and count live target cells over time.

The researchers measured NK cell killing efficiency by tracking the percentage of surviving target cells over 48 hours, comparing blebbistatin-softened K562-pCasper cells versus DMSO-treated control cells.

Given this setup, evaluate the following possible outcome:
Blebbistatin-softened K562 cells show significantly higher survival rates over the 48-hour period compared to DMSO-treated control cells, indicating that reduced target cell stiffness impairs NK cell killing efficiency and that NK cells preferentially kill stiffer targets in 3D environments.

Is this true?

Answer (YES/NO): NO